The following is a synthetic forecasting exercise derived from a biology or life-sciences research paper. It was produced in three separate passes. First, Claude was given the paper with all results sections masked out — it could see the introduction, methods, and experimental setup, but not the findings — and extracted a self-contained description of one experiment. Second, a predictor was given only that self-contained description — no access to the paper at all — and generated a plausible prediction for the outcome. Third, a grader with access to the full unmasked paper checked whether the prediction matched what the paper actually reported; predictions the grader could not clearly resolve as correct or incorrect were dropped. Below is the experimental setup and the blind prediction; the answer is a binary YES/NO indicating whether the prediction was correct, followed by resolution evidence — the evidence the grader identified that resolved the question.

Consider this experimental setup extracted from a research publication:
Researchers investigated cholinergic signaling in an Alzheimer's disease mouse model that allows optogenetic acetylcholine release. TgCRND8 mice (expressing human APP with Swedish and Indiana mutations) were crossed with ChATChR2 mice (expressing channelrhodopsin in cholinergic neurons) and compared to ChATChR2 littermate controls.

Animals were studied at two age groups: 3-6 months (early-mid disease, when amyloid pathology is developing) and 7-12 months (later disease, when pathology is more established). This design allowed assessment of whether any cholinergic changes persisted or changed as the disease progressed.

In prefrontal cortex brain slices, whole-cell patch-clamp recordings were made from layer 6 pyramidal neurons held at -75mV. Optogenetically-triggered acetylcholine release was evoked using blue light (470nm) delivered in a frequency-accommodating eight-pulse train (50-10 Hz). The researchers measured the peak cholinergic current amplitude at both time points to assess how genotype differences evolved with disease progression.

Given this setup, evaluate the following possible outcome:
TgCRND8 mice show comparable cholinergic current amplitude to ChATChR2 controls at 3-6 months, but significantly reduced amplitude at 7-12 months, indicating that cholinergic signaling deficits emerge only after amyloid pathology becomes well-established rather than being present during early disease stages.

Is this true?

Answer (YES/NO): NO